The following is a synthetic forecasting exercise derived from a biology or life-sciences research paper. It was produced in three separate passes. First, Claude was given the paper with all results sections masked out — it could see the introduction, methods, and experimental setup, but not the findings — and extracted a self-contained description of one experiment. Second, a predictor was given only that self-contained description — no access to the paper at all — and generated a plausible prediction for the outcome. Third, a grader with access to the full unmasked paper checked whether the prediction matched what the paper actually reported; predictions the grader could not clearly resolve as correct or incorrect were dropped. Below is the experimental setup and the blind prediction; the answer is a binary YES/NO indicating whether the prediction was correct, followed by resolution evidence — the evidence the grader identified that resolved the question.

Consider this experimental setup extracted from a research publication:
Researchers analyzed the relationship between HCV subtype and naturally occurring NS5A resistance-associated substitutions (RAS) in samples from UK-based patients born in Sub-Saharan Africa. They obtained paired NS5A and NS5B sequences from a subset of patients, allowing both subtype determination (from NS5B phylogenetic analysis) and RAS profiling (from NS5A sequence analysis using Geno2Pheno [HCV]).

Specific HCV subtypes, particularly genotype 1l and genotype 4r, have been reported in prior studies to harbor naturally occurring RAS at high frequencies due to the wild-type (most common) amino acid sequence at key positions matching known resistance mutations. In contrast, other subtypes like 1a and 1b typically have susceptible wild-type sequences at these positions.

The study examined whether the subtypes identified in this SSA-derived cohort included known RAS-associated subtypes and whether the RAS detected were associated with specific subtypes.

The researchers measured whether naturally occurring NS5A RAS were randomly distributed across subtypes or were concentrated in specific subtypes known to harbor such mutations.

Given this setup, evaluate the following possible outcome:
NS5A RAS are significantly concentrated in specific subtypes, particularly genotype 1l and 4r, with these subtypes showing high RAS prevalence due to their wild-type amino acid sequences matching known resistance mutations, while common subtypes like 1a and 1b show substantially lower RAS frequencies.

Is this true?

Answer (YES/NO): NO